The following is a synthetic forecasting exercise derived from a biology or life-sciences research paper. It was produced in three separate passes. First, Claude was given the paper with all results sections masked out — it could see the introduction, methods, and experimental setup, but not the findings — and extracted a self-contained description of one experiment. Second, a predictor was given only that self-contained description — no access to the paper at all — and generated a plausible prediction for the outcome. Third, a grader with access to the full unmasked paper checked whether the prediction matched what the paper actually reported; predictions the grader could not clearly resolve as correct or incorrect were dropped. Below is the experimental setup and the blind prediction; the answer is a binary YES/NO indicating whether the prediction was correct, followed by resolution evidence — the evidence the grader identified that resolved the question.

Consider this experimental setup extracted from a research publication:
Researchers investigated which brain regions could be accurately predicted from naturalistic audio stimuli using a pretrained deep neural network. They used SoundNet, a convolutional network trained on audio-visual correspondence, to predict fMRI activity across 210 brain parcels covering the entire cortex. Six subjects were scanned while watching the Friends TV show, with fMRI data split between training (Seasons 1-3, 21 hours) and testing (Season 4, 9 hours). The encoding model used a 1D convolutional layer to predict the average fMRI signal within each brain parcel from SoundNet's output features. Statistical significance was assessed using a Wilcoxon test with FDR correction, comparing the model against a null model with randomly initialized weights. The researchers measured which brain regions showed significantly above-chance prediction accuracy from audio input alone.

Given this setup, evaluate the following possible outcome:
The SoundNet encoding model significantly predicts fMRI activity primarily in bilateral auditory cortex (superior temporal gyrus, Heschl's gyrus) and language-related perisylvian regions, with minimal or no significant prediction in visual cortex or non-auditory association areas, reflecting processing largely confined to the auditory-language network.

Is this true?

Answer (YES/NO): NO